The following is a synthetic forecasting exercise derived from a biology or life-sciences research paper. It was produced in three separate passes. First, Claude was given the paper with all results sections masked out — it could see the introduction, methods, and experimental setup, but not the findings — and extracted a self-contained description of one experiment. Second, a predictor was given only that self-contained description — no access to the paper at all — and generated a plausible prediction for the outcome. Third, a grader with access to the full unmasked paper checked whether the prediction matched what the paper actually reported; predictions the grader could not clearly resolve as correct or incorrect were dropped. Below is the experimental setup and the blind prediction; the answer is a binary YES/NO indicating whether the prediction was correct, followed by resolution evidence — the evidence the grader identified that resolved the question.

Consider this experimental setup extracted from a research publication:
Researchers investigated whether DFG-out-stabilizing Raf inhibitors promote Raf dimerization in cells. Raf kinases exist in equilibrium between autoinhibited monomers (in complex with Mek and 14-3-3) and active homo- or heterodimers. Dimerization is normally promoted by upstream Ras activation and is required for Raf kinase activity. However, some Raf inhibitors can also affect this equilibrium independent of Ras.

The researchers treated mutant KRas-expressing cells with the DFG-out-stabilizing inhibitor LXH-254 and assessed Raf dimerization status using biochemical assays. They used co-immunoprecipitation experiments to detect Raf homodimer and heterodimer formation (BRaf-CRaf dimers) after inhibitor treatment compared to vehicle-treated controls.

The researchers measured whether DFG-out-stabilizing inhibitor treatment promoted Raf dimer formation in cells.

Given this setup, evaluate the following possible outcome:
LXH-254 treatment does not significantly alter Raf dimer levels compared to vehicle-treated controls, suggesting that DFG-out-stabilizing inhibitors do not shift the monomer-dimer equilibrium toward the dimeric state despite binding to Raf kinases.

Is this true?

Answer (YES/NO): NO